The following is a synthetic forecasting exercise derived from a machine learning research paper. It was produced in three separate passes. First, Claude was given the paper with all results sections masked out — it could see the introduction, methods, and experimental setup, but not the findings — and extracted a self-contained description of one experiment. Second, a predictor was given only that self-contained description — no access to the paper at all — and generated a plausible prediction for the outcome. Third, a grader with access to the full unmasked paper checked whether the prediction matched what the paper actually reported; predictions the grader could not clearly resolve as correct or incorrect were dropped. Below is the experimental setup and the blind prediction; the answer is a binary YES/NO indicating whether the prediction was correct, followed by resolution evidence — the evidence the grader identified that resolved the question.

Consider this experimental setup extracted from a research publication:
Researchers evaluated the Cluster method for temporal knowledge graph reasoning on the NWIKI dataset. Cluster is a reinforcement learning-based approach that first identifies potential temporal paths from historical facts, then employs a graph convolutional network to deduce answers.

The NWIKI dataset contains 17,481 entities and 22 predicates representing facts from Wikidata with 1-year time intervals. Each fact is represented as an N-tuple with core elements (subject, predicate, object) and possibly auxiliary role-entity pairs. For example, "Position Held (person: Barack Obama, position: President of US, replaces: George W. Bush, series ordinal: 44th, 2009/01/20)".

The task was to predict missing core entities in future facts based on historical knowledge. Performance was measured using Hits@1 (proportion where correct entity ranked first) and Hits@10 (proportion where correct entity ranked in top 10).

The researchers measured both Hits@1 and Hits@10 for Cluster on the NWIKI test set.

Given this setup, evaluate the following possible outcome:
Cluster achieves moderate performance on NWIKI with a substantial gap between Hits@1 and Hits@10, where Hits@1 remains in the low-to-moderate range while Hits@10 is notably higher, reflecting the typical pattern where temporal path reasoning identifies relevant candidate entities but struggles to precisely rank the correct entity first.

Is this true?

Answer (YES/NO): YES